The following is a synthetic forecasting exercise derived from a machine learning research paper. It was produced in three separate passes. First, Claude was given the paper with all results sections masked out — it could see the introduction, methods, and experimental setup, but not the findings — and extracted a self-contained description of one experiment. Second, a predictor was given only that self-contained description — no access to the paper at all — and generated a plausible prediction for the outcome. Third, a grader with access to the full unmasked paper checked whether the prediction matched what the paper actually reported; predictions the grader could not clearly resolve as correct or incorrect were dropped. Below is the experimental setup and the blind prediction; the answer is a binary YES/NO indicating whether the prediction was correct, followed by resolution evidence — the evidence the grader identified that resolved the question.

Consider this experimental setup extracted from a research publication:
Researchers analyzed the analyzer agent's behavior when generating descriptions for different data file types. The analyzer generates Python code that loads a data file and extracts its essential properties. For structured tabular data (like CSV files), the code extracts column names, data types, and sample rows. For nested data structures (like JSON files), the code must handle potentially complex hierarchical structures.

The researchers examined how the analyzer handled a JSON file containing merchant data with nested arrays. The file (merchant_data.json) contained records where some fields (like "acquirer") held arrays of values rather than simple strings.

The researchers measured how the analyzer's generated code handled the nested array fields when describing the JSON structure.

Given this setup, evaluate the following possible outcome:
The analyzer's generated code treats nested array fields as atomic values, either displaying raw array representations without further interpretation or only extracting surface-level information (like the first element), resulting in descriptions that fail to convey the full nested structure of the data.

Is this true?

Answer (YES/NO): NO